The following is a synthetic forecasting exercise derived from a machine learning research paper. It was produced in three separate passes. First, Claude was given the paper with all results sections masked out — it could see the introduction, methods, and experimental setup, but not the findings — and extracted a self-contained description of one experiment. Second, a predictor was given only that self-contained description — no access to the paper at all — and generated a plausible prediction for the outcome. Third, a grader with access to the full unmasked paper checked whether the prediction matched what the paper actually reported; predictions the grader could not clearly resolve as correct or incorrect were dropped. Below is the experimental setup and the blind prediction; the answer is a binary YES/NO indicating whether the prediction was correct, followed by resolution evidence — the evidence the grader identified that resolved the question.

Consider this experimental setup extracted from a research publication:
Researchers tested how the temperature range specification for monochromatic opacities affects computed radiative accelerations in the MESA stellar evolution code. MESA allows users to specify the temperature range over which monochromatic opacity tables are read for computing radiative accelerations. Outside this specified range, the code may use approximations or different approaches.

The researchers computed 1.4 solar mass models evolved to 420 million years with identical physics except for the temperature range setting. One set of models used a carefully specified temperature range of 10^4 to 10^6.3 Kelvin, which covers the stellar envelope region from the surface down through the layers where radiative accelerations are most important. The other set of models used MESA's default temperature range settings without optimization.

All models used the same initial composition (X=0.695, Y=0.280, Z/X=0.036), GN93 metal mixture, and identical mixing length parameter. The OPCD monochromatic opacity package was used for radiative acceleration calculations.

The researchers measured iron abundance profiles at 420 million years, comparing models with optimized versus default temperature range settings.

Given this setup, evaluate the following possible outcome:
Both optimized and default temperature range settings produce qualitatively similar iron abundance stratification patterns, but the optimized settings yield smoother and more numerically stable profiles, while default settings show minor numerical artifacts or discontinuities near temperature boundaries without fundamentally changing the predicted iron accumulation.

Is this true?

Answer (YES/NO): NO